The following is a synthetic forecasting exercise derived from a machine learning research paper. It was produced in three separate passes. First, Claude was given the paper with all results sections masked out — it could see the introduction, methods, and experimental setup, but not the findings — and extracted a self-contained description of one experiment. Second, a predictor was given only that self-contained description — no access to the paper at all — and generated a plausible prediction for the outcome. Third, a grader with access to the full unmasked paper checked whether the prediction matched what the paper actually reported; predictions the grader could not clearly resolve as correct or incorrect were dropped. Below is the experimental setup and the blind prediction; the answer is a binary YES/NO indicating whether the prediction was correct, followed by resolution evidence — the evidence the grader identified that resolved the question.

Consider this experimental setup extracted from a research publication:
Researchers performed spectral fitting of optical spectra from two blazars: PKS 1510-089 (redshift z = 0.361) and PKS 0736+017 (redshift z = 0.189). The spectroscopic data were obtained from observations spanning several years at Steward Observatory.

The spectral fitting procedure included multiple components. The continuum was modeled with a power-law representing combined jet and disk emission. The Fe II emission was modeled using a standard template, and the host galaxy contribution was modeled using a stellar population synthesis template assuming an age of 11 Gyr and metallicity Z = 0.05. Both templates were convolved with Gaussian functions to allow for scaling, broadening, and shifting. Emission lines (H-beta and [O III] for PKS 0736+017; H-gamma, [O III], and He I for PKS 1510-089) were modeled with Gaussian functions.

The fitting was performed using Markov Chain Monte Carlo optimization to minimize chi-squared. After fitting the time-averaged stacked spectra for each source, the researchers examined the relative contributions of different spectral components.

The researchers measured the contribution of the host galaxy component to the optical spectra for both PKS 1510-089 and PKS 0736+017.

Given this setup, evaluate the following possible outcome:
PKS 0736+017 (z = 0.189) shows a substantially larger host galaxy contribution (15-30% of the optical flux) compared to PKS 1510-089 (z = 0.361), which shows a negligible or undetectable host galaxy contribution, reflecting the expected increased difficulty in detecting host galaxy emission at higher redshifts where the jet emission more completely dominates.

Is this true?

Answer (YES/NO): NO